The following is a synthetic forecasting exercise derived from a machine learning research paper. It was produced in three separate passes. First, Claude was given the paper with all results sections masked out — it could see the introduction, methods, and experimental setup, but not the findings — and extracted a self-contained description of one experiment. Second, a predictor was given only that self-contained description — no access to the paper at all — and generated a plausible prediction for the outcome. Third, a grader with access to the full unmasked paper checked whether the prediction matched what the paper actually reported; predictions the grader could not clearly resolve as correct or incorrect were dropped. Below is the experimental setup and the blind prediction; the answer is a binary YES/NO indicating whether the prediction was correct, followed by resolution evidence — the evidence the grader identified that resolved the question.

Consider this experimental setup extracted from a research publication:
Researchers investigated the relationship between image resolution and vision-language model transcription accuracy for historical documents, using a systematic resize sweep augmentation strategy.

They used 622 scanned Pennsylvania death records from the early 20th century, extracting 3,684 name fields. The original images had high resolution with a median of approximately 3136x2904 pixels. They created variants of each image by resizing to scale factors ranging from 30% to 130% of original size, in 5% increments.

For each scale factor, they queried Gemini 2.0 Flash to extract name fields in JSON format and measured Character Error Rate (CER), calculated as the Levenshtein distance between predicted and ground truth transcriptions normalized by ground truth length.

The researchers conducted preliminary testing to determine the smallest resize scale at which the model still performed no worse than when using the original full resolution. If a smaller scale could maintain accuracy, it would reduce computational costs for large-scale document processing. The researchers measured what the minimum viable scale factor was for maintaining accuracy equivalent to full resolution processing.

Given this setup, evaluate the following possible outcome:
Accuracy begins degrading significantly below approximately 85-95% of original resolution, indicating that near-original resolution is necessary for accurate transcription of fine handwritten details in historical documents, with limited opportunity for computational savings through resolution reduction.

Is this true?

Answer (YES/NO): NO